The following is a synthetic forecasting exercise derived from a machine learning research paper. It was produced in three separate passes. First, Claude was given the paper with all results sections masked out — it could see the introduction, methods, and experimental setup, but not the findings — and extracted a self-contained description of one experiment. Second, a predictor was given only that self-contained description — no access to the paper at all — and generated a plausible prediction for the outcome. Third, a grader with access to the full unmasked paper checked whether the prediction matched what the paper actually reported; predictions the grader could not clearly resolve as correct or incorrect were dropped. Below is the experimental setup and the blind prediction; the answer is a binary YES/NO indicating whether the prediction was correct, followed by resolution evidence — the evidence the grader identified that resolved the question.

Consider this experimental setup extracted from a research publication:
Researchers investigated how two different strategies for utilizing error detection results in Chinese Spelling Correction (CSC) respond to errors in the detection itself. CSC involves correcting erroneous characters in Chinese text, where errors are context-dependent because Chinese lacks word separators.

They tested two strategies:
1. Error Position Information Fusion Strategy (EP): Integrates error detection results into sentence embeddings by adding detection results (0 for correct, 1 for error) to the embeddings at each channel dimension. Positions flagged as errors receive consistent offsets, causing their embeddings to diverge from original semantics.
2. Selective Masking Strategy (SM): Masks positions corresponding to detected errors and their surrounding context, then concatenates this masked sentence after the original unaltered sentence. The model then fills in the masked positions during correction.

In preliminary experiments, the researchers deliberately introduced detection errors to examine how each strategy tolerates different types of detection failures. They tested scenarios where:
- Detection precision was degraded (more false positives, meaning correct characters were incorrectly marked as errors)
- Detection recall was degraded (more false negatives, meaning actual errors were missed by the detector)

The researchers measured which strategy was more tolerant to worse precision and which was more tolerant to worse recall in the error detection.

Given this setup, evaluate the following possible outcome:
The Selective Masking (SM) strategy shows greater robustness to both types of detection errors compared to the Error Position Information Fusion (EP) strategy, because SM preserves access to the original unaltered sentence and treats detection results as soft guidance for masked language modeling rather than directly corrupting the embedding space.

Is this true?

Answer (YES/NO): NO